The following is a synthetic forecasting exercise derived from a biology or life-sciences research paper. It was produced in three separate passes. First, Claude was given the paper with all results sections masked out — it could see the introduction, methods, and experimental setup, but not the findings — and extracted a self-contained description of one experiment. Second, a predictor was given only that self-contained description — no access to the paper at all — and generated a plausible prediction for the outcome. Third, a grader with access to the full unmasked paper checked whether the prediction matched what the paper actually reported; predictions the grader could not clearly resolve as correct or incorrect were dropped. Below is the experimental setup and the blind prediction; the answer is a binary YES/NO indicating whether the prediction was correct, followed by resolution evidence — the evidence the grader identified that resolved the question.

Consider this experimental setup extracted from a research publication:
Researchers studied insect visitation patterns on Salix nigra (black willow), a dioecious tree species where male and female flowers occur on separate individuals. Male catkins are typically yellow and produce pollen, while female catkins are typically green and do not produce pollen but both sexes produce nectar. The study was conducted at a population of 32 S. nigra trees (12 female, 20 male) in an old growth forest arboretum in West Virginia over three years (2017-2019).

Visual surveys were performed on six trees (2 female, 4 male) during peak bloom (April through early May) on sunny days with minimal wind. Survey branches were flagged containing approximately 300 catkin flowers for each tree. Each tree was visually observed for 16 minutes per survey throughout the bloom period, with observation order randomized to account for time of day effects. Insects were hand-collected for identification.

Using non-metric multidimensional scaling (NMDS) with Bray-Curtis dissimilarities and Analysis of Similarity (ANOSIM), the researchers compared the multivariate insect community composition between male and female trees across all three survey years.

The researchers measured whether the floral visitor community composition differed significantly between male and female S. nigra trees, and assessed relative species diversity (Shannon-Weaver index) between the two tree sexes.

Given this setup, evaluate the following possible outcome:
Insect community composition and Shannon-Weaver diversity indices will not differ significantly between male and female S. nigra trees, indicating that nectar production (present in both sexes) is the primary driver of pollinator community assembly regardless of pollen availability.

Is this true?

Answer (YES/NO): NO